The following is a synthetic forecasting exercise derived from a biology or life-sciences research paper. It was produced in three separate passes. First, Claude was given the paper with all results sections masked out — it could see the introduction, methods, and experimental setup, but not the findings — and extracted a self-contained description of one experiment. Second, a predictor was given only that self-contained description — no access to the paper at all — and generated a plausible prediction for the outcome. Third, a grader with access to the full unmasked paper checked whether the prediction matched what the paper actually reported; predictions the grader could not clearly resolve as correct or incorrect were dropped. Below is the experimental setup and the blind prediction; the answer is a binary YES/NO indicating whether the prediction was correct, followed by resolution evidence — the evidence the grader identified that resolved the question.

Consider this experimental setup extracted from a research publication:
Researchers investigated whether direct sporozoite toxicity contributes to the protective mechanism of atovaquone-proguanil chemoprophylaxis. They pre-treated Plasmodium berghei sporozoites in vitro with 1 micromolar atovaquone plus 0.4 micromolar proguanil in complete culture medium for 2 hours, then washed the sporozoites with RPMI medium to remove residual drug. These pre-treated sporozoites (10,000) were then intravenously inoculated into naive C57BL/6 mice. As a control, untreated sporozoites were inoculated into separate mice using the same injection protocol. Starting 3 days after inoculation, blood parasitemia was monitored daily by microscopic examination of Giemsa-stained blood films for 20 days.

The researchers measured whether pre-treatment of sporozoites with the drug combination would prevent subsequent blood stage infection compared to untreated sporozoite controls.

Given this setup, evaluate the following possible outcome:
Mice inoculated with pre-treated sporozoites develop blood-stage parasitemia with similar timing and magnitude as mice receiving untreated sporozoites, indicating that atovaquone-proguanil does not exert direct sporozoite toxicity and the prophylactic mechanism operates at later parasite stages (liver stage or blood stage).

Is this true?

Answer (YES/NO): YES